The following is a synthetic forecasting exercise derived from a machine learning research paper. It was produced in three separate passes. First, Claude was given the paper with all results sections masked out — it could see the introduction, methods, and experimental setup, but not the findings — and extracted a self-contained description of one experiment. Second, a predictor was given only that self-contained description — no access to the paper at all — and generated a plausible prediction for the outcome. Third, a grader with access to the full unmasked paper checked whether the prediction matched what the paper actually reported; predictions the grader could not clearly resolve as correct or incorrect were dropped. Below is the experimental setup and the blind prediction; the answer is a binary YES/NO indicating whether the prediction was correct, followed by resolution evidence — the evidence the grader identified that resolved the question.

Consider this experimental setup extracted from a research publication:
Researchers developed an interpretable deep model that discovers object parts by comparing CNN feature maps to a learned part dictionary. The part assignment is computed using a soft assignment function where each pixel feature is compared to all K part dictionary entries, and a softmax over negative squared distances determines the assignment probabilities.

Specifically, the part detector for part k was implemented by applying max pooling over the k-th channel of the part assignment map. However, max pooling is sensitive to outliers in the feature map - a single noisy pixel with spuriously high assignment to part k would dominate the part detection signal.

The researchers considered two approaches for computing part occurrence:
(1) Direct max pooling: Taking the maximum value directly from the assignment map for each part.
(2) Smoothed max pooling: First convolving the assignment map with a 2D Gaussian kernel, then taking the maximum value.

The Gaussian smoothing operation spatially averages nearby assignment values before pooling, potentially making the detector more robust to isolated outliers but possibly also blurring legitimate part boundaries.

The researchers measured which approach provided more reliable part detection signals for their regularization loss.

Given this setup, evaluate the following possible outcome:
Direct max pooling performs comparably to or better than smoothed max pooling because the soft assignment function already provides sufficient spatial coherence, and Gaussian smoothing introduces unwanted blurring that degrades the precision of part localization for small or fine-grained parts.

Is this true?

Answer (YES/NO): NO